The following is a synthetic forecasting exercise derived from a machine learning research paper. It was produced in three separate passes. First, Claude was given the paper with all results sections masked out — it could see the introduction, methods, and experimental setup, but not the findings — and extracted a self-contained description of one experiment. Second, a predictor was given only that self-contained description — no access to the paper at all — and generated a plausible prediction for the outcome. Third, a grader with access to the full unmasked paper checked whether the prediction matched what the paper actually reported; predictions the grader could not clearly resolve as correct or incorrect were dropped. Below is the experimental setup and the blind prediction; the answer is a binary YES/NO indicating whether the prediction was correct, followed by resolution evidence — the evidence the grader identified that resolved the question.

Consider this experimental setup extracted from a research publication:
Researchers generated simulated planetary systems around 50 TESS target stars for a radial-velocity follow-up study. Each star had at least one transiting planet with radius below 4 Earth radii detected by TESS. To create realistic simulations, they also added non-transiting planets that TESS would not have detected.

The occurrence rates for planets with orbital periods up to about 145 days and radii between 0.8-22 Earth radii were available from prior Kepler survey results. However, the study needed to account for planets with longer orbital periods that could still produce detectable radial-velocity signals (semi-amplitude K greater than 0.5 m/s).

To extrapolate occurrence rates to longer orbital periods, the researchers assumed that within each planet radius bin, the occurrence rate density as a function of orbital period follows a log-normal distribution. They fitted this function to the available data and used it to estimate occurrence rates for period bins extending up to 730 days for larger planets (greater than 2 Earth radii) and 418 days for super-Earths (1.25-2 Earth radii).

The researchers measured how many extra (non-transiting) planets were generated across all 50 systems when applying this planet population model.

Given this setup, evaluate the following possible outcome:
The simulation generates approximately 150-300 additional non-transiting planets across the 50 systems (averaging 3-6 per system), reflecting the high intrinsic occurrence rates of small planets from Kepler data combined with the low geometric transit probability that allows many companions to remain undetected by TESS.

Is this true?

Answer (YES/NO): NO